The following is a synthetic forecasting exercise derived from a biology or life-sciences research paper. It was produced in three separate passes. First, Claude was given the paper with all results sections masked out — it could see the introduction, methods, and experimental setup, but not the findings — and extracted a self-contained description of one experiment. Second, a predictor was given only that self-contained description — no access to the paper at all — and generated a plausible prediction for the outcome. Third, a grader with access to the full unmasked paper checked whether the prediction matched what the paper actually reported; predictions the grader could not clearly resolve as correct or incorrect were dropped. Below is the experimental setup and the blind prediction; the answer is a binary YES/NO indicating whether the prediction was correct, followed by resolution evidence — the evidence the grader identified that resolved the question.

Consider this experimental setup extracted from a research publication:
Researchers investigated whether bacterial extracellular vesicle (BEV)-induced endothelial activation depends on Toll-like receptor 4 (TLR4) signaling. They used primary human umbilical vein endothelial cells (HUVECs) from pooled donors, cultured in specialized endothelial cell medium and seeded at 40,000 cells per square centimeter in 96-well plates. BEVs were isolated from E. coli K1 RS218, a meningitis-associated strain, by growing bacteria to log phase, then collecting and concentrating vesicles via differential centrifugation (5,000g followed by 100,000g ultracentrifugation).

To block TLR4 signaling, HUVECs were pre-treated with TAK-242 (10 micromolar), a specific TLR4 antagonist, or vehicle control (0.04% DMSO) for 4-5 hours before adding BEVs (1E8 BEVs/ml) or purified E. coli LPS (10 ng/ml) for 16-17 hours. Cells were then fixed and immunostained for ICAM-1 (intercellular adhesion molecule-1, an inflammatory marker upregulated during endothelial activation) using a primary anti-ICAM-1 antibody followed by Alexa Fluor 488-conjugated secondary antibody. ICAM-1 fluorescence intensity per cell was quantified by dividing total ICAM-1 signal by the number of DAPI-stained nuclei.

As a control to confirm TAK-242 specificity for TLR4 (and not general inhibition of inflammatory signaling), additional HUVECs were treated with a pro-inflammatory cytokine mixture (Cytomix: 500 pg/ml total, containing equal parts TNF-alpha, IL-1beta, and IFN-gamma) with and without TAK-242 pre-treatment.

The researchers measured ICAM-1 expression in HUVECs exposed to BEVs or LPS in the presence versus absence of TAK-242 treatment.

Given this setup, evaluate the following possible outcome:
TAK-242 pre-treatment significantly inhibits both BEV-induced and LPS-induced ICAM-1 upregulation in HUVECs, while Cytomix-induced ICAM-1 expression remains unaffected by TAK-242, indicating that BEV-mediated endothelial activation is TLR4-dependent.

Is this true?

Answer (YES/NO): NO